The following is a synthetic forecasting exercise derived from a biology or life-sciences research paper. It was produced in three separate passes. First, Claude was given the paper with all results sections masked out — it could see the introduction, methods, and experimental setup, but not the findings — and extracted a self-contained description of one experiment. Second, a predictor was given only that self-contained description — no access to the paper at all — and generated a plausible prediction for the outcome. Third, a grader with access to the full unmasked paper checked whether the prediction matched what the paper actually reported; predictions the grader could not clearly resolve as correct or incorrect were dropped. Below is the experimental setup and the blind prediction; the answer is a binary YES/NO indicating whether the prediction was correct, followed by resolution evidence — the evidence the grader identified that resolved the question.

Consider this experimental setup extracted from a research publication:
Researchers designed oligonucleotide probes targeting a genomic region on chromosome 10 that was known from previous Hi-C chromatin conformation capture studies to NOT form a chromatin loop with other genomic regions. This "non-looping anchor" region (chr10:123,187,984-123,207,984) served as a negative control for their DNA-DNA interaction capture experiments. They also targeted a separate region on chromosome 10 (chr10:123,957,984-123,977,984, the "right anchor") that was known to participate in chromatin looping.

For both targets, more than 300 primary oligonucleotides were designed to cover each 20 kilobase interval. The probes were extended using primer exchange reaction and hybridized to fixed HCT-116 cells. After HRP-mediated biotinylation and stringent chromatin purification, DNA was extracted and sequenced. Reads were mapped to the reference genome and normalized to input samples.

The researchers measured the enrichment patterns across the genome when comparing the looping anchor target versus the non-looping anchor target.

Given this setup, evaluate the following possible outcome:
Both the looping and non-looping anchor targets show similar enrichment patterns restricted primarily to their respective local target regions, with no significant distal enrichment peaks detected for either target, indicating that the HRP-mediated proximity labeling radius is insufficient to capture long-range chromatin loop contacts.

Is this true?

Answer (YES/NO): NO